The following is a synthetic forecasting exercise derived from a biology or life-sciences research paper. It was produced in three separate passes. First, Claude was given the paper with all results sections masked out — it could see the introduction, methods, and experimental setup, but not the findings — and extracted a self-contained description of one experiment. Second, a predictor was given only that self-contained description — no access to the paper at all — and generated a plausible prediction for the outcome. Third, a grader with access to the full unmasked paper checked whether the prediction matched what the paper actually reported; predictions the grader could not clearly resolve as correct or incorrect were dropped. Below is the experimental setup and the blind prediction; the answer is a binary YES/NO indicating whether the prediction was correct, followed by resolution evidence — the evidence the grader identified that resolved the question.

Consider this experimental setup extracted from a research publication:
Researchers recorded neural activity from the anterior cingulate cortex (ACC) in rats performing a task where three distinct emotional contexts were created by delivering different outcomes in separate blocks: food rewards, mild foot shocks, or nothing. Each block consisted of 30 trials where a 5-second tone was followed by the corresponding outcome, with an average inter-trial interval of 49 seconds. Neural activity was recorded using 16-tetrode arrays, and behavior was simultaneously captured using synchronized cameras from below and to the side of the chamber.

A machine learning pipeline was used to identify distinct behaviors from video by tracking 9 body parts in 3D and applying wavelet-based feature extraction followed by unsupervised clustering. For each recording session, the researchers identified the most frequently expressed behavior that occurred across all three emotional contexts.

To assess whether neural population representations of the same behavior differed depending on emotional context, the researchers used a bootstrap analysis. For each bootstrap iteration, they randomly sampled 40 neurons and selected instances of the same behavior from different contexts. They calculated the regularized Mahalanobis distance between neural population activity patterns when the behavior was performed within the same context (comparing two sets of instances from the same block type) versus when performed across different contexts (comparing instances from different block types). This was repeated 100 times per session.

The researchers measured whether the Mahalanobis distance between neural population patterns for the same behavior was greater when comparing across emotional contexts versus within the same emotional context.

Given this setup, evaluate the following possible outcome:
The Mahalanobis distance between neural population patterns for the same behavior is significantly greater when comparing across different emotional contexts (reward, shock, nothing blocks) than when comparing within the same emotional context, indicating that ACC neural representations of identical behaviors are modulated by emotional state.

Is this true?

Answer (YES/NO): YES